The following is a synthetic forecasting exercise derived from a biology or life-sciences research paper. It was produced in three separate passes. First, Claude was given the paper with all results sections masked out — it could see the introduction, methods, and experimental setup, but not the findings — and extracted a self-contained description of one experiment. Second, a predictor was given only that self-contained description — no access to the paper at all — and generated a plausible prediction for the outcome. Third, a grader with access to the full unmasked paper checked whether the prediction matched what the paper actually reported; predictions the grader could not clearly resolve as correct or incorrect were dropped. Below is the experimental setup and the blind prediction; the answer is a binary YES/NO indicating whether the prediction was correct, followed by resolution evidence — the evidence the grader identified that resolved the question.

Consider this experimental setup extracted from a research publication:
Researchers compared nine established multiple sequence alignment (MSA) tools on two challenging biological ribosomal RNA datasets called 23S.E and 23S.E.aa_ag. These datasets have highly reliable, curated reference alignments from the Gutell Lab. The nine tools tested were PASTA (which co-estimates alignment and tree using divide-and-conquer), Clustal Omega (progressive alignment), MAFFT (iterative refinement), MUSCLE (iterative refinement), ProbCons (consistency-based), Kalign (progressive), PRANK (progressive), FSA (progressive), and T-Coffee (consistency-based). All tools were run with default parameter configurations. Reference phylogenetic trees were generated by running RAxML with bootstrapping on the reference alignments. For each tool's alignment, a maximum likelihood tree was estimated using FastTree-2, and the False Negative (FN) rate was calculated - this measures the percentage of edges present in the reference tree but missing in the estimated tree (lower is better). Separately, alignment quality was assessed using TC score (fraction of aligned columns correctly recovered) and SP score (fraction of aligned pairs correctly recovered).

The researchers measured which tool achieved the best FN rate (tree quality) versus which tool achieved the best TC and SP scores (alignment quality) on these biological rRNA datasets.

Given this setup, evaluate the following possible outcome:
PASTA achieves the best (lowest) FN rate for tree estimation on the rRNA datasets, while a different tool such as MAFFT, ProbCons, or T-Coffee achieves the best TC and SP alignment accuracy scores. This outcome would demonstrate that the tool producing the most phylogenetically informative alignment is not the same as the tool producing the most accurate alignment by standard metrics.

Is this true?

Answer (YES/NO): NO